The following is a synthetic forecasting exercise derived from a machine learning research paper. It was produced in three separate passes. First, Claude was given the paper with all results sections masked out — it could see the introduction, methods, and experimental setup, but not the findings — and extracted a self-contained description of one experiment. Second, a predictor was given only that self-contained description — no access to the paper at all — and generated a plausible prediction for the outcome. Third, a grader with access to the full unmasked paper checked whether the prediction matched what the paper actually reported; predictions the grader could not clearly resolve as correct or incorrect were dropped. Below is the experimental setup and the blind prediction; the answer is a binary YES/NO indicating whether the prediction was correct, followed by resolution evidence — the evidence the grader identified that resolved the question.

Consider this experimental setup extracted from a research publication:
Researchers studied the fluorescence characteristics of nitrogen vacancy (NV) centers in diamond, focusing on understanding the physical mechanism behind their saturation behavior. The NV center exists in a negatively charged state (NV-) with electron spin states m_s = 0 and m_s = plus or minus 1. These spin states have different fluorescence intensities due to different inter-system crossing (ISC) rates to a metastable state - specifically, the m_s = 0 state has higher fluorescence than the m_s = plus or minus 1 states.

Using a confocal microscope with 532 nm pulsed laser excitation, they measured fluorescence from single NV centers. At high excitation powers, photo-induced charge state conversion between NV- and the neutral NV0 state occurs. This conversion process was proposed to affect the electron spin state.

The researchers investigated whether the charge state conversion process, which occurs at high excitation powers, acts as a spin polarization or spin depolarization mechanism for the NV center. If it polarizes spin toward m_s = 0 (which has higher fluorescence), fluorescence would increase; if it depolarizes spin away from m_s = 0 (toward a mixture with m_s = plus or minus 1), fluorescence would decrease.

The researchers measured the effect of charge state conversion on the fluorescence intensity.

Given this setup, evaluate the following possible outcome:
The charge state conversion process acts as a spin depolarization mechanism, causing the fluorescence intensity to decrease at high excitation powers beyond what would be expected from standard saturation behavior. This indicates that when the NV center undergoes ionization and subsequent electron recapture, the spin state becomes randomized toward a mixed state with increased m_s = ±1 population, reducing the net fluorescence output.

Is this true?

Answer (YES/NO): YES